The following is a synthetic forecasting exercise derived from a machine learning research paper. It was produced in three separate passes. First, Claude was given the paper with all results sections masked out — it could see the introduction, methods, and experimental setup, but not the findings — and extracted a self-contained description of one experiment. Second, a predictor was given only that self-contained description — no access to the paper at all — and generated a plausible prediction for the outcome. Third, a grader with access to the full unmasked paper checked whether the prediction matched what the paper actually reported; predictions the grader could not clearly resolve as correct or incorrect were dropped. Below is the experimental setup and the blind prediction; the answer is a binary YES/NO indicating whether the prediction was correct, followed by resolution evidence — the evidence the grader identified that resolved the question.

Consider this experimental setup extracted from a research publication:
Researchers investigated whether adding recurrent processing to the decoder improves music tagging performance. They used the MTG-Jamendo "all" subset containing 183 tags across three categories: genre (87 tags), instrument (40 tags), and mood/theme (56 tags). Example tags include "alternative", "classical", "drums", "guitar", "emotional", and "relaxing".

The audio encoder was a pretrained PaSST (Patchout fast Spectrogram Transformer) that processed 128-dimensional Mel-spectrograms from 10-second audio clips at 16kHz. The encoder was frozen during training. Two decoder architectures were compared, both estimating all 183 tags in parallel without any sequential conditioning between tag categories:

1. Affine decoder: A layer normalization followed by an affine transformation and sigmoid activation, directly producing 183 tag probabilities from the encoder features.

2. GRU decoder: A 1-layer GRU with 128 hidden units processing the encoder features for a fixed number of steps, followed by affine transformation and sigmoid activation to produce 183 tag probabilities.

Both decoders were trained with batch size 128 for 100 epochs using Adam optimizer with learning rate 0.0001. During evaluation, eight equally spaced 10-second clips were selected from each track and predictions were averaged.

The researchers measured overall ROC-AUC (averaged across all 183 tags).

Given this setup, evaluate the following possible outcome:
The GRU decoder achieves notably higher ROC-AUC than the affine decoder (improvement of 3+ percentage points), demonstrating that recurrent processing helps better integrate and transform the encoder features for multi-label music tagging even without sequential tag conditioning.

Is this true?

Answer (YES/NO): NO